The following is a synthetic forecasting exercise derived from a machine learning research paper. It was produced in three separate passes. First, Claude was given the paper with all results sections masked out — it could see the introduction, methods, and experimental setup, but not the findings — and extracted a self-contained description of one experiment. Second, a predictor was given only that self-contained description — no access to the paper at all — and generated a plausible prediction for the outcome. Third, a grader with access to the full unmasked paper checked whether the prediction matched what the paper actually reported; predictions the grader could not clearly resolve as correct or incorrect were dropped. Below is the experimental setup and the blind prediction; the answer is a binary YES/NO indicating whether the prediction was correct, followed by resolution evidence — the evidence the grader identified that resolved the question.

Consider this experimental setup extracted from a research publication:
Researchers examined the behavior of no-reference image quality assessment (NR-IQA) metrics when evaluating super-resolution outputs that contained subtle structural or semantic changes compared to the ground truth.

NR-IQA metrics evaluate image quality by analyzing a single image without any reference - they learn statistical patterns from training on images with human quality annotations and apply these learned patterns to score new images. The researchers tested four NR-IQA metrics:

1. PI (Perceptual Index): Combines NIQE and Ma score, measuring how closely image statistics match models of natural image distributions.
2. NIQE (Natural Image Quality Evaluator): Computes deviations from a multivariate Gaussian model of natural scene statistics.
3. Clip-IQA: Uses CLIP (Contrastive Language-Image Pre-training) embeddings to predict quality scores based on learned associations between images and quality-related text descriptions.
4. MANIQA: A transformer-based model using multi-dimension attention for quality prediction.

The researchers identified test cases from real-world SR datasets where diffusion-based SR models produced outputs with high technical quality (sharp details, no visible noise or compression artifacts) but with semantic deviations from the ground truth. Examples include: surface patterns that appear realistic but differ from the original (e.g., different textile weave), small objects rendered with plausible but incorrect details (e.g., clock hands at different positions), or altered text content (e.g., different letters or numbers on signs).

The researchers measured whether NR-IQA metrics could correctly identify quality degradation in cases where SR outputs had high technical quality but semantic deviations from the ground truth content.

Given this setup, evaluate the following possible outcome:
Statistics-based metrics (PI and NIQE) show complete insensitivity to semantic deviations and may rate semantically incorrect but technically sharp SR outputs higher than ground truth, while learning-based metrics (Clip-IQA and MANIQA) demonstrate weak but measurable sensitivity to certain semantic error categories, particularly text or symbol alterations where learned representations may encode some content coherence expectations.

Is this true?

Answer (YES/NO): NO